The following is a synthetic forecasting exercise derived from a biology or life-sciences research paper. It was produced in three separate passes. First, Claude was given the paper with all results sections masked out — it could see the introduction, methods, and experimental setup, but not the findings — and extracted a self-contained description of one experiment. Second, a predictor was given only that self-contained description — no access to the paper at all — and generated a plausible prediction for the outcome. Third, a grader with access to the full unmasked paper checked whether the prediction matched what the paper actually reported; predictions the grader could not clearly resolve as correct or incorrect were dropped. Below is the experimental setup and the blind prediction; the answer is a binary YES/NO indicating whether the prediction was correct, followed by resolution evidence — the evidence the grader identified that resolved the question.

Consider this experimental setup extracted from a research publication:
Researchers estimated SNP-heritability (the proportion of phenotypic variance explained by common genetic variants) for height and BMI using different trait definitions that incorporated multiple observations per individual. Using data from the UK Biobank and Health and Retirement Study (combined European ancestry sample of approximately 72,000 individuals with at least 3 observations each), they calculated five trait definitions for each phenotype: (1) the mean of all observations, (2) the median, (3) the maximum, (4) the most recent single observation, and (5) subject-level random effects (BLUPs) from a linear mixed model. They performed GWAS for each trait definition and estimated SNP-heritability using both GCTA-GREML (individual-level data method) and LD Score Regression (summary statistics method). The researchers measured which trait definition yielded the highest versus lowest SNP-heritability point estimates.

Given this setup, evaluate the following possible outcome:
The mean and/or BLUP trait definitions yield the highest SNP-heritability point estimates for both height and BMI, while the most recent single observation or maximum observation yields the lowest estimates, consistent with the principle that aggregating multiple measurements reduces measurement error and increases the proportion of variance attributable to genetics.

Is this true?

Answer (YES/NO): NO